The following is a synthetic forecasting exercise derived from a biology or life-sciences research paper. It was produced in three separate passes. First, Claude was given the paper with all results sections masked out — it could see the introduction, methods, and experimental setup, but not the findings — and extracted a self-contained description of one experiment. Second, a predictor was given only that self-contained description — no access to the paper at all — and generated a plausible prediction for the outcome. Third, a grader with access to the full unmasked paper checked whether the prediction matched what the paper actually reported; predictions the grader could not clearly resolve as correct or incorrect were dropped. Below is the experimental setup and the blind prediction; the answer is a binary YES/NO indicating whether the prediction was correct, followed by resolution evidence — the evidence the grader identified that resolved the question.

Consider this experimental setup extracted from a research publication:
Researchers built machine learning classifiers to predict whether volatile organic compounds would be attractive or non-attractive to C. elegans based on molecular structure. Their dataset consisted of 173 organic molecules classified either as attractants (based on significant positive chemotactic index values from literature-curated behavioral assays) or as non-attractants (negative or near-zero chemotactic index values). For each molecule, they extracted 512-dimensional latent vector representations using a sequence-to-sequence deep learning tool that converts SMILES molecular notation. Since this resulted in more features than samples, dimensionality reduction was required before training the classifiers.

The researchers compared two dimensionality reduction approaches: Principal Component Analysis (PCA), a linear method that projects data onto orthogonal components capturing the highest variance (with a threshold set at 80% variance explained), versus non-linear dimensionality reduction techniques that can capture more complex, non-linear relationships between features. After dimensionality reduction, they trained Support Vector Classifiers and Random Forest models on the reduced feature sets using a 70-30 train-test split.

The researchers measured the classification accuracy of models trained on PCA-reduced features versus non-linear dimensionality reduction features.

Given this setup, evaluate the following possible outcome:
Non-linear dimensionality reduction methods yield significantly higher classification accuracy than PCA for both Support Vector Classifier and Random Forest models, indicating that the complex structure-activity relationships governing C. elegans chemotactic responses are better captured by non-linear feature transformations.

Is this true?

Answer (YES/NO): NO